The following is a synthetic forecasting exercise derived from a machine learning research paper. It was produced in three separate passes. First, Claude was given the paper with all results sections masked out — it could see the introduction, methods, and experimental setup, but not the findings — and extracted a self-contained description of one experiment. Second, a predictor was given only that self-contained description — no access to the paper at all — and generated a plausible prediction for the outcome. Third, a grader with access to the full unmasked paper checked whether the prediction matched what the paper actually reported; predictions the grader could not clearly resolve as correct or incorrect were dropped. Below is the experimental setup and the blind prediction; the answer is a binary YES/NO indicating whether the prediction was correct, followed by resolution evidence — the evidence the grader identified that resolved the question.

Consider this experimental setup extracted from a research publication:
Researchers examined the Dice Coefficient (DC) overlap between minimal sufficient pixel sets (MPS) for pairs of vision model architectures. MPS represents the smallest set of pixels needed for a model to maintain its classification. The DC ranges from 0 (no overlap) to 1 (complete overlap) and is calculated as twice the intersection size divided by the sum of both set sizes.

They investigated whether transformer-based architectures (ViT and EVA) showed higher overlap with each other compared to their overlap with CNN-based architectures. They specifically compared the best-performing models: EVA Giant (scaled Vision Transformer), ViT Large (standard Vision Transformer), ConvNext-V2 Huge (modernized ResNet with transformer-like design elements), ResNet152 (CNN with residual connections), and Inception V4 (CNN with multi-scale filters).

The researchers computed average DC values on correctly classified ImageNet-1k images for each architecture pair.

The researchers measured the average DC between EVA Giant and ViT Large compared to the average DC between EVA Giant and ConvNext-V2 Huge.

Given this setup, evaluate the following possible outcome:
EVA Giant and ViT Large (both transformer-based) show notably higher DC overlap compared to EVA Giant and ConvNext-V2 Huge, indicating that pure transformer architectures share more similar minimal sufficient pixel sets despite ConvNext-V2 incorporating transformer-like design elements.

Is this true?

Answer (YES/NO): NO